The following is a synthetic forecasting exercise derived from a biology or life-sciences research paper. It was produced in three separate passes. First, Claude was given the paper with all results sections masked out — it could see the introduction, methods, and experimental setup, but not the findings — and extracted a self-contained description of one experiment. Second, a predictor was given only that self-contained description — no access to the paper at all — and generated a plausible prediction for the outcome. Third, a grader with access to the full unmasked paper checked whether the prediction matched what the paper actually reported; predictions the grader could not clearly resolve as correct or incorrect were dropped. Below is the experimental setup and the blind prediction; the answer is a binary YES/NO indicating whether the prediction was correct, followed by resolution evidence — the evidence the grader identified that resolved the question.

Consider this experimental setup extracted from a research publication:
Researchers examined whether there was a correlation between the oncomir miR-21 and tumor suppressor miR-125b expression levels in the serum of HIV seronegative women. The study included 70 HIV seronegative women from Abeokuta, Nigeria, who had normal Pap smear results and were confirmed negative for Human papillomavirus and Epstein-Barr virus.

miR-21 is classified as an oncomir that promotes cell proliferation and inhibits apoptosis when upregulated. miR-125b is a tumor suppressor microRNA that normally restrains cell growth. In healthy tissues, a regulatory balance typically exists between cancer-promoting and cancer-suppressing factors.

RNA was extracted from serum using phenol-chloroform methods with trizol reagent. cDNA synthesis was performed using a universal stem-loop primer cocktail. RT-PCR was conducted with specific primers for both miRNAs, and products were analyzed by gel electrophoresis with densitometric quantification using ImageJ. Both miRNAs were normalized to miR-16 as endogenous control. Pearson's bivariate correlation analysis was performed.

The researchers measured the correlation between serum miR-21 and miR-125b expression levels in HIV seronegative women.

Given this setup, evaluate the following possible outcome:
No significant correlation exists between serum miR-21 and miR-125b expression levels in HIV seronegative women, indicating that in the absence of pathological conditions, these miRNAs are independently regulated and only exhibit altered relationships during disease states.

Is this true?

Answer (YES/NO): YES